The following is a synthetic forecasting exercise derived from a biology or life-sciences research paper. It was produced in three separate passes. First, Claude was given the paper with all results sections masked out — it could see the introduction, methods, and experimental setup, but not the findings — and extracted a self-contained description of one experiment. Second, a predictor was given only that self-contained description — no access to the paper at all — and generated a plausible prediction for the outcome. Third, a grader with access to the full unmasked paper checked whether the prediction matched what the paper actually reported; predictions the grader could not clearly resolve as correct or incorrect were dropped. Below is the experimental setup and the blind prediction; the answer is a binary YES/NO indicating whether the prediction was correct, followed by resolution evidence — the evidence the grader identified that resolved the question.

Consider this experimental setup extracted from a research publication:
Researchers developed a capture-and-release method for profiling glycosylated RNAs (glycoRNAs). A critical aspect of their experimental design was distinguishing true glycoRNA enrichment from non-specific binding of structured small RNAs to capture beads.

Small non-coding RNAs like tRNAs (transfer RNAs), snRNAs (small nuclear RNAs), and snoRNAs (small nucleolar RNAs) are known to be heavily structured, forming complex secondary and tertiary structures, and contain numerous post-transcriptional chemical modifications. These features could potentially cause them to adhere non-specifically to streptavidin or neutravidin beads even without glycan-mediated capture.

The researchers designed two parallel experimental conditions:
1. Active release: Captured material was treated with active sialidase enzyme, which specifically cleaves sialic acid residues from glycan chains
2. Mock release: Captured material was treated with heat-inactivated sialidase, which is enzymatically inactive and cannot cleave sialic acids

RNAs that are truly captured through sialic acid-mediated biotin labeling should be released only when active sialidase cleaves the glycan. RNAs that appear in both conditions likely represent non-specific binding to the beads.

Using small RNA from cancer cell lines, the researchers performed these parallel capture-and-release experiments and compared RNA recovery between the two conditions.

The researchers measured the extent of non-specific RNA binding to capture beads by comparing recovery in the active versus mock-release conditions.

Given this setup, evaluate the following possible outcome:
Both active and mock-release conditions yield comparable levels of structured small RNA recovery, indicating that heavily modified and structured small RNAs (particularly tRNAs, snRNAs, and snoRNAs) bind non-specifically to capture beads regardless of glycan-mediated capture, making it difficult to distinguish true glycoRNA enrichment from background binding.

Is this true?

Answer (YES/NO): NO